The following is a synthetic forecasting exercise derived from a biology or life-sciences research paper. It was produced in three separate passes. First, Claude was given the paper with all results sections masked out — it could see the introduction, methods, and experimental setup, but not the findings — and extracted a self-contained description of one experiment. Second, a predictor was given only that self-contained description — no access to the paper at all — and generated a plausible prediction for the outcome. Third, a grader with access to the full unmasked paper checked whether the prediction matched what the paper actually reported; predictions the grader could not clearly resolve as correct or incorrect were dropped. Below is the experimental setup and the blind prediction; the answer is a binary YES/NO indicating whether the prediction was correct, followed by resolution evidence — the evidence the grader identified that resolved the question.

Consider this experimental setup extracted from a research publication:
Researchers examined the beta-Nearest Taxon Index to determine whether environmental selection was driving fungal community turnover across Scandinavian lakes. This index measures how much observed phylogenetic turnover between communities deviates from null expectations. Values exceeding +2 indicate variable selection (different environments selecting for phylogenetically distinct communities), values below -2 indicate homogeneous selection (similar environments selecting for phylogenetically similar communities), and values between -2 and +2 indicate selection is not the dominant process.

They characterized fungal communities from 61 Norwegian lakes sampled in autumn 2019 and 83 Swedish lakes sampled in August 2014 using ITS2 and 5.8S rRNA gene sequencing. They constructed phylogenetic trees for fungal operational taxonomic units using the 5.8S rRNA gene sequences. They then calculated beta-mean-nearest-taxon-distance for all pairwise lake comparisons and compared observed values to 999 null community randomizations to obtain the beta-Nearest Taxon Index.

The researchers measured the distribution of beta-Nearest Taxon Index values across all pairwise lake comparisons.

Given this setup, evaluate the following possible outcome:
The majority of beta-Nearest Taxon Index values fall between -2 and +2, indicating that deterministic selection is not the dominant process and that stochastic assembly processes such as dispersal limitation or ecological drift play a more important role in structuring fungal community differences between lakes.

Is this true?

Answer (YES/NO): YES